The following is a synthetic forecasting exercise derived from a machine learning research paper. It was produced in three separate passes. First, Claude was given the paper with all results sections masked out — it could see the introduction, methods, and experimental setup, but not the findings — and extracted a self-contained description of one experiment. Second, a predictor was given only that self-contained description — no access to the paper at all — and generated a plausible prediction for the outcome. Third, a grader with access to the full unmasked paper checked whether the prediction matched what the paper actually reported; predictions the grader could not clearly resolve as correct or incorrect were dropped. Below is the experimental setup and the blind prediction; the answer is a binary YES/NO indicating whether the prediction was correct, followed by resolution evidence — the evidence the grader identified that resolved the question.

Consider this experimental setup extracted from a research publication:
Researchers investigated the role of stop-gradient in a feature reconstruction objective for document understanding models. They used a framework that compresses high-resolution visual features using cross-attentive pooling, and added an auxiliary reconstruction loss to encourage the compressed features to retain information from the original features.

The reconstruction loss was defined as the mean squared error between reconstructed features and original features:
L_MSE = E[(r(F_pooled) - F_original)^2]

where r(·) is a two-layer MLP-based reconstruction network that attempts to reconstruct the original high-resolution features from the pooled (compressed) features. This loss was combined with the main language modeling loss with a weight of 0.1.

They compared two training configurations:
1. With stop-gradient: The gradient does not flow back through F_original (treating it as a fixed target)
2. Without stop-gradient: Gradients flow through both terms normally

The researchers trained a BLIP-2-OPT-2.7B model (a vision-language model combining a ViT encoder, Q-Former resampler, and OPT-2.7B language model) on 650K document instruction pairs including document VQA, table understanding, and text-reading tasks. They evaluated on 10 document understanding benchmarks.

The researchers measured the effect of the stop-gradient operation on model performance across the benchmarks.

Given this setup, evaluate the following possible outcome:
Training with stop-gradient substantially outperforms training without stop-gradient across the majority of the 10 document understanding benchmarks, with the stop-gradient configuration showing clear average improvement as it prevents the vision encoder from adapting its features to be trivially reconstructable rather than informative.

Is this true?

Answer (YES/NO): YES